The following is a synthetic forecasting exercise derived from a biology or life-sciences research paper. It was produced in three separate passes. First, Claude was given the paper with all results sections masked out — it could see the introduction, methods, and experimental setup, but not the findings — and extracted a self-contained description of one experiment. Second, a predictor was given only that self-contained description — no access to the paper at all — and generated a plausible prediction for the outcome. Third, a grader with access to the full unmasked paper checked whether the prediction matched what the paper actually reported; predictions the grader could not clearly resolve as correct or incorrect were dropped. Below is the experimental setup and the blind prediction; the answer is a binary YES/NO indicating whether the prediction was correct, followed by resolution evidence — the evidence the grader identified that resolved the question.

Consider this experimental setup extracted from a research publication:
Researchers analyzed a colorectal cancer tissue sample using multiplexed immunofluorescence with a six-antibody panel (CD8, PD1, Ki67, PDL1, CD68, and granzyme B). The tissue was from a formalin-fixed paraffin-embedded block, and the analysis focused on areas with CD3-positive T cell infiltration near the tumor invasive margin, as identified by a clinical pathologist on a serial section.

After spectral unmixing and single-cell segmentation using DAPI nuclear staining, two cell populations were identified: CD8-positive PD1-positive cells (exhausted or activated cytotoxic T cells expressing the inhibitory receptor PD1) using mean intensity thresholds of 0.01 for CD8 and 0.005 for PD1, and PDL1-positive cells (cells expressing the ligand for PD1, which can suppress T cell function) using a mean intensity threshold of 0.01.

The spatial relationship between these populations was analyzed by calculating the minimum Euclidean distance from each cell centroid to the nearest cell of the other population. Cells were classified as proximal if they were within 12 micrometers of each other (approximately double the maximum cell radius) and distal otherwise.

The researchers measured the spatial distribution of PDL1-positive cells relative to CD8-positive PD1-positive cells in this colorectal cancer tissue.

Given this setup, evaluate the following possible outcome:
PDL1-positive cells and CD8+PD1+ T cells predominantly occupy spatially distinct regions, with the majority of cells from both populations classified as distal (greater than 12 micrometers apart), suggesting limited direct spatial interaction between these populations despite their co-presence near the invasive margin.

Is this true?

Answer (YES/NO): YES